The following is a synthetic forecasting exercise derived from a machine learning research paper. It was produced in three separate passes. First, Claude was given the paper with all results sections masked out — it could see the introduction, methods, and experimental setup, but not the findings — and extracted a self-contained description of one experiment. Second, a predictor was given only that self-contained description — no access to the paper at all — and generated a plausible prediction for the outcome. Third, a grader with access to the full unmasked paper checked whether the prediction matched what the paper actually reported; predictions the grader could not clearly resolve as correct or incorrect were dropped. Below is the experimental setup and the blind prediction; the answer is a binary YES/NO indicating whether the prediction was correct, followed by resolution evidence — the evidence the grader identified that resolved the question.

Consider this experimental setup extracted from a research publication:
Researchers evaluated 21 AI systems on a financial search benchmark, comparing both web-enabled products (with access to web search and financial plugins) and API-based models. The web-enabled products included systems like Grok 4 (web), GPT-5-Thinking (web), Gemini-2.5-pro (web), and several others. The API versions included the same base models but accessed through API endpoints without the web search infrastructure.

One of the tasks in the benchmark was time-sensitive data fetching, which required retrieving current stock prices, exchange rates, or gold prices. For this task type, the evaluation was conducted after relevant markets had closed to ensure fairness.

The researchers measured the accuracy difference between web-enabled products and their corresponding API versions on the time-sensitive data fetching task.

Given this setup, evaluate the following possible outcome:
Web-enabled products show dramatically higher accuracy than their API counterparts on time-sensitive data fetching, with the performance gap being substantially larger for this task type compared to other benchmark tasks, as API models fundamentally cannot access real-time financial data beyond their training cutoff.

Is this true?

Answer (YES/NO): YES